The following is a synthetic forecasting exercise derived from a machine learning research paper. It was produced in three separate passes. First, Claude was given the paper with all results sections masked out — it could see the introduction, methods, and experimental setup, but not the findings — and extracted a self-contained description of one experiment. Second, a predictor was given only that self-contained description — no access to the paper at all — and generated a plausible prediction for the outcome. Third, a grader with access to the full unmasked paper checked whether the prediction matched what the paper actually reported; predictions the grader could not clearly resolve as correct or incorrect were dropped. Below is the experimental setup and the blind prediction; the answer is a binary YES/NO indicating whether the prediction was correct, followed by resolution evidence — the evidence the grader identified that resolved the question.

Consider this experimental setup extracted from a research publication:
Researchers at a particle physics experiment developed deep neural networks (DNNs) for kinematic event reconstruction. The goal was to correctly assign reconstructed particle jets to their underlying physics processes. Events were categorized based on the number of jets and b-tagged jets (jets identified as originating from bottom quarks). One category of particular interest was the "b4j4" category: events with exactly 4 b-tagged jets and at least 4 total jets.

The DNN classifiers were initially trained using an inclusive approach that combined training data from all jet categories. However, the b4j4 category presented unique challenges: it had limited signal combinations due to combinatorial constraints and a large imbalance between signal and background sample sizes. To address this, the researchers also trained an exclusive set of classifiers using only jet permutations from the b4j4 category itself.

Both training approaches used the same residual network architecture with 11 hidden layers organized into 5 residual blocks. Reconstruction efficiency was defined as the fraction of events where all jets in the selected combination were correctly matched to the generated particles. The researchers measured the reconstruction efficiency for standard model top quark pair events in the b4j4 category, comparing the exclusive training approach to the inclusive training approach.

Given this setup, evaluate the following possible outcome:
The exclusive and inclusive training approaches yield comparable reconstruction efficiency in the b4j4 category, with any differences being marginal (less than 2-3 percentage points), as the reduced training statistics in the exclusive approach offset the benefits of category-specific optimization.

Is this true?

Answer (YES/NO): NO